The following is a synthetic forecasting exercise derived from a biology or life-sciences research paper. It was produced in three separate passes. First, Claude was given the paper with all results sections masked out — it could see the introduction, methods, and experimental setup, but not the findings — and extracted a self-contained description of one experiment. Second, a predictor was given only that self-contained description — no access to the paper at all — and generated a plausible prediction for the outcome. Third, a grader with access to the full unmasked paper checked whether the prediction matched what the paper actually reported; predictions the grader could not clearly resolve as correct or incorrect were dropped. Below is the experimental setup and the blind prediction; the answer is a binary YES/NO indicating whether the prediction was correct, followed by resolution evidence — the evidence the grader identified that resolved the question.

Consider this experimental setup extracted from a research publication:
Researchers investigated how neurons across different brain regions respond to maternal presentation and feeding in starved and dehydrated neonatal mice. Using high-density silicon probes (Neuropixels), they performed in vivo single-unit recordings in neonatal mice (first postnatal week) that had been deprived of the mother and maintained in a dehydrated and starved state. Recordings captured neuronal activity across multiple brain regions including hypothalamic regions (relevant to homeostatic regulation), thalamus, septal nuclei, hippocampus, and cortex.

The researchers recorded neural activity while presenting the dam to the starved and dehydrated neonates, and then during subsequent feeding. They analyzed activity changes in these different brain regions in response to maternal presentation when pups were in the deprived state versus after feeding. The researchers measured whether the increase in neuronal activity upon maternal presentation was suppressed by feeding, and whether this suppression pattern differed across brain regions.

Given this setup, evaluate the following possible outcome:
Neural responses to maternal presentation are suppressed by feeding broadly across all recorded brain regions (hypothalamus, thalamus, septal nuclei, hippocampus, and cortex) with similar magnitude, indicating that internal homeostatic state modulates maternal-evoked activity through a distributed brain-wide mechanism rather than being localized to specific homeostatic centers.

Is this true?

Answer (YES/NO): NO